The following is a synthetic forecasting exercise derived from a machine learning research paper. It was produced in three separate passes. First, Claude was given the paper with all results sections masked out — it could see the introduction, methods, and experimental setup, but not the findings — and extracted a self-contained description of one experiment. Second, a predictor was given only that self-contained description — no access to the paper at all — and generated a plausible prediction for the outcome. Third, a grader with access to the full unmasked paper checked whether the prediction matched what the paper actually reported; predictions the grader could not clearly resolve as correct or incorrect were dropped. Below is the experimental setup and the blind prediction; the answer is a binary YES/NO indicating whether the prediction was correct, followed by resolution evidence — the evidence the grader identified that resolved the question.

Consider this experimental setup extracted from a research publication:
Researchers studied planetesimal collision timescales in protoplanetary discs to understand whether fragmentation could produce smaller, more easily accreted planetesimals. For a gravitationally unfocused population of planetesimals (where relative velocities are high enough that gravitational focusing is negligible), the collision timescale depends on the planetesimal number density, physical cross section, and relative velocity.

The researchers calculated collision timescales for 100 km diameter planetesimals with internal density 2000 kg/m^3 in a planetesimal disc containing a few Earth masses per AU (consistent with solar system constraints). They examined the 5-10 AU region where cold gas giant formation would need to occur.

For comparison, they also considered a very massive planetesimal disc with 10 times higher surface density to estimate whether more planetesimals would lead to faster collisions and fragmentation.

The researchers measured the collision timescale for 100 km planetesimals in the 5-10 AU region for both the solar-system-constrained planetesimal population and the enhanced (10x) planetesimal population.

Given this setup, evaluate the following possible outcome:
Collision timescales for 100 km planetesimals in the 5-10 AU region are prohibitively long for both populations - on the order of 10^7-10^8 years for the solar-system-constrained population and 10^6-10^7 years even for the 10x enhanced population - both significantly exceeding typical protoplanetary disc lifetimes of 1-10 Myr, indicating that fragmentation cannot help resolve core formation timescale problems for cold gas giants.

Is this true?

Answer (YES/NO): NO